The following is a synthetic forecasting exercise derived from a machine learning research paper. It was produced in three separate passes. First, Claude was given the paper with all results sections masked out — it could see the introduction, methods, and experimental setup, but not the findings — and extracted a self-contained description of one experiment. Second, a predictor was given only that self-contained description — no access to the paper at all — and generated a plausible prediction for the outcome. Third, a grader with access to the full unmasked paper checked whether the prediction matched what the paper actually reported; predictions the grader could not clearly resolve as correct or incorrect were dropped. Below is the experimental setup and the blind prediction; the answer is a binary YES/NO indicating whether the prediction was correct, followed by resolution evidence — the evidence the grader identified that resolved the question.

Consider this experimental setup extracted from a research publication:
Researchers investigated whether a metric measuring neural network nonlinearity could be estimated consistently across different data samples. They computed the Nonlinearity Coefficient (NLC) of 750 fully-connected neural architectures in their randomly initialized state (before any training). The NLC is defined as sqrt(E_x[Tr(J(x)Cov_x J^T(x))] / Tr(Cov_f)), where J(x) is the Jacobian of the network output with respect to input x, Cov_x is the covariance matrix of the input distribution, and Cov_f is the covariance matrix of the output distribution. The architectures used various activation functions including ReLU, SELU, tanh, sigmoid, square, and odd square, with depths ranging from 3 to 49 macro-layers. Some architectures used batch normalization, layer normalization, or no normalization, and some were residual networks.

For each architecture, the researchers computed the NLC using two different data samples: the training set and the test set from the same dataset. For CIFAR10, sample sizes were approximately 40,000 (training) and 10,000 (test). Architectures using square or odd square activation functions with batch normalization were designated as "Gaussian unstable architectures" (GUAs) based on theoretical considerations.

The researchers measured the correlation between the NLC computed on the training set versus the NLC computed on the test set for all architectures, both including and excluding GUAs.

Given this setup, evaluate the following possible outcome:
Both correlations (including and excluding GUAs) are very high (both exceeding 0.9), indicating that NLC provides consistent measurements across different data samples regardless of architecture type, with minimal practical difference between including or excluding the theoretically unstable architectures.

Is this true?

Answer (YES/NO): YES